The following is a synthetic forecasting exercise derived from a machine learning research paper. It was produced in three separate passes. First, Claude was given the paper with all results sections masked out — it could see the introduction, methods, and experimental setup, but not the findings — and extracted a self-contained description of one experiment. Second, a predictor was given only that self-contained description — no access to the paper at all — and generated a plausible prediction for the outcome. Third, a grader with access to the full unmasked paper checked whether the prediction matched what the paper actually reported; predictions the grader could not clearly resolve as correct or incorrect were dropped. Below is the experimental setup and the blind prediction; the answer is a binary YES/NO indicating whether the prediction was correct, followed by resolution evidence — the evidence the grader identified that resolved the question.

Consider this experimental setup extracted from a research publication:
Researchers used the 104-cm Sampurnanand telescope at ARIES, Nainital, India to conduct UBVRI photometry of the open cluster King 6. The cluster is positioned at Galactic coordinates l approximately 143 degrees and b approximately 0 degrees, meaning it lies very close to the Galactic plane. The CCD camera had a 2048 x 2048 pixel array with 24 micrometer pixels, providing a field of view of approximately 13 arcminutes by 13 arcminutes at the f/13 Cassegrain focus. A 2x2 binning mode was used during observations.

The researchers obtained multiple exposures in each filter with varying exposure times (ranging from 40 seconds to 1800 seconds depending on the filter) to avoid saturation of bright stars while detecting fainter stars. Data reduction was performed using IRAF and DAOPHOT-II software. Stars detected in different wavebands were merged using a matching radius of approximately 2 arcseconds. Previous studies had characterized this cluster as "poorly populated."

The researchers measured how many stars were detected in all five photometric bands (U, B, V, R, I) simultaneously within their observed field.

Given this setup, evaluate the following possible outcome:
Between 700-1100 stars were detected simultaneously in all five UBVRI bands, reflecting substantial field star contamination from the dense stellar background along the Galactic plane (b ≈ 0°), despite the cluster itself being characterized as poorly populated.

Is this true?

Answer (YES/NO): NO